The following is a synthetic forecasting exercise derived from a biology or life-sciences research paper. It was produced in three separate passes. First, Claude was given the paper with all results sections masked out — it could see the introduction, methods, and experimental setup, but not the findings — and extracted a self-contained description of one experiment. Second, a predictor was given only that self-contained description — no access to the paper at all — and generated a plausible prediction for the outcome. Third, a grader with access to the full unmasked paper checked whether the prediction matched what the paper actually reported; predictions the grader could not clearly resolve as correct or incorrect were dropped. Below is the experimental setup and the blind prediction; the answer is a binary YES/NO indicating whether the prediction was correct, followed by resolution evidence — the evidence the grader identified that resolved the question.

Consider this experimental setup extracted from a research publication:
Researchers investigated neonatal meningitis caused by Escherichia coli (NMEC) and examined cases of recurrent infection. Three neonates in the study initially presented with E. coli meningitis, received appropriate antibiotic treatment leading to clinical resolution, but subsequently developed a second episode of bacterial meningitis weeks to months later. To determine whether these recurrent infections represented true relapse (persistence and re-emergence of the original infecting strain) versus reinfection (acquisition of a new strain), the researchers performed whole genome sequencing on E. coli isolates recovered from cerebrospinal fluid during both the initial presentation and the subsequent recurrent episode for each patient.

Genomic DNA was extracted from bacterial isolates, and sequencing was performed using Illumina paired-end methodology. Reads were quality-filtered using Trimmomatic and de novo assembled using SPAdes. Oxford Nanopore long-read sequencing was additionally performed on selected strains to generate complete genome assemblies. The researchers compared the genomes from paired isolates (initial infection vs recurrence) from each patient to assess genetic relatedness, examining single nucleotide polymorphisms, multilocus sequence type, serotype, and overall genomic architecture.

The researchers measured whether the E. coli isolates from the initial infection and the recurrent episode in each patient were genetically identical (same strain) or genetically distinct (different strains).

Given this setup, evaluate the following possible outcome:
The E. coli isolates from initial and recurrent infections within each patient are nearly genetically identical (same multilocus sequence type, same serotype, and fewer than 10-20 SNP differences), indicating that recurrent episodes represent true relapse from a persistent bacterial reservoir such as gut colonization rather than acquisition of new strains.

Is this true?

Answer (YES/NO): YES